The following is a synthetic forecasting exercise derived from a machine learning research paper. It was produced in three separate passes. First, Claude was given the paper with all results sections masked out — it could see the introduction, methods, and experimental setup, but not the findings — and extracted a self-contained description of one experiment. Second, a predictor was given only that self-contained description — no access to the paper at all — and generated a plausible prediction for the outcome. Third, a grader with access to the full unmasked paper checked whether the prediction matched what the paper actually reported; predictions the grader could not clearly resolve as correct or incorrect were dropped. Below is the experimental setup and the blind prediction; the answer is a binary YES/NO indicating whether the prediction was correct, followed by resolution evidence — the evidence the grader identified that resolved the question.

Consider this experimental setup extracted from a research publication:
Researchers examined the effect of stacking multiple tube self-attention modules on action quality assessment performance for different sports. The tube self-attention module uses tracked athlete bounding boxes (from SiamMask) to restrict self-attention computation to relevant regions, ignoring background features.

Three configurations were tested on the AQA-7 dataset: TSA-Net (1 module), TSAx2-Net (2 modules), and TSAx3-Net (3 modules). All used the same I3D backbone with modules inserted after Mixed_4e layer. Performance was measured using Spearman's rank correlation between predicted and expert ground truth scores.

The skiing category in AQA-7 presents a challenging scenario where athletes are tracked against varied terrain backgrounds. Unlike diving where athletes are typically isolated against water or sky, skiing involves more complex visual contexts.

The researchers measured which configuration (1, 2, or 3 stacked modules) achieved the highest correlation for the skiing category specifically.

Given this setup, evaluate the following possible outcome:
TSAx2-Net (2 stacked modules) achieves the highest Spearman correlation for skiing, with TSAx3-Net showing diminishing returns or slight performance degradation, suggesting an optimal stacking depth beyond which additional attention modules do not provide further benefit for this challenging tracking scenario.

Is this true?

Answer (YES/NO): YES